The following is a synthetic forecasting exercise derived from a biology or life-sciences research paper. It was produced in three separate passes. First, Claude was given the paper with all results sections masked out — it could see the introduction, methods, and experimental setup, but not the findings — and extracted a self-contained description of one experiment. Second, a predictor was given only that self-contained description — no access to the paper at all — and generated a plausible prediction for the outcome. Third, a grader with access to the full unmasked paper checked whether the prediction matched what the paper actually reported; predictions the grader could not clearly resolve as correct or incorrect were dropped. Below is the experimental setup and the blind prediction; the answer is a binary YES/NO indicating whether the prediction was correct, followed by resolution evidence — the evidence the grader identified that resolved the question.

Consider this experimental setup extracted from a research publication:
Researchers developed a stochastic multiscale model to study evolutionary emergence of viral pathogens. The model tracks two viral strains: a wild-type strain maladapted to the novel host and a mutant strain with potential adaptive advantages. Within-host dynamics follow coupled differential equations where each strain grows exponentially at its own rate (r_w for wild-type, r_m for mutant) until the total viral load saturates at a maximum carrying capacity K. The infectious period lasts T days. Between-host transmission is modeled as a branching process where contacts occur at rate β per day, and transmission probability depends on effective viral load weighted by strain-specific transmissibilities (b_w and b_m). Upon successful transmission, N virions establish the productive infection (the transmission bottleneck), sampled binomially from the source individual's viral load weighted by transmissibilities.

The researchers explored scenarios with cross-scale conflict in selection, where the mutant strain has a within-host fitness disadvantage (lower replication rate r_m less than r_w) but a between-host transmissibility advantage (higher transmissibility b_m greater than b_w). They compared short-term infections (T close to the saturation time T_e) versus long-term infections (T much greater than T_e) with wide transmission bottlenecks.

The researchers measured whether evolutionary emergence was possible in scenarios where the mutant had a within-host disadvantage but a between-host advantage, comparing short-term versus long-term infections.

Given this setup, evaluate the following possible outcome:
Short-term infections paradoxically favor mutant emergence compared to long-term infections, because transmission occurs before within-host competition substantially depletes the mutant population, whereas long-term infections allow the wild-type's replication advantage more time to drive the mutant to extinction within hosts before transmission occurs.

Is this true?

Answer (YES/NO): YES